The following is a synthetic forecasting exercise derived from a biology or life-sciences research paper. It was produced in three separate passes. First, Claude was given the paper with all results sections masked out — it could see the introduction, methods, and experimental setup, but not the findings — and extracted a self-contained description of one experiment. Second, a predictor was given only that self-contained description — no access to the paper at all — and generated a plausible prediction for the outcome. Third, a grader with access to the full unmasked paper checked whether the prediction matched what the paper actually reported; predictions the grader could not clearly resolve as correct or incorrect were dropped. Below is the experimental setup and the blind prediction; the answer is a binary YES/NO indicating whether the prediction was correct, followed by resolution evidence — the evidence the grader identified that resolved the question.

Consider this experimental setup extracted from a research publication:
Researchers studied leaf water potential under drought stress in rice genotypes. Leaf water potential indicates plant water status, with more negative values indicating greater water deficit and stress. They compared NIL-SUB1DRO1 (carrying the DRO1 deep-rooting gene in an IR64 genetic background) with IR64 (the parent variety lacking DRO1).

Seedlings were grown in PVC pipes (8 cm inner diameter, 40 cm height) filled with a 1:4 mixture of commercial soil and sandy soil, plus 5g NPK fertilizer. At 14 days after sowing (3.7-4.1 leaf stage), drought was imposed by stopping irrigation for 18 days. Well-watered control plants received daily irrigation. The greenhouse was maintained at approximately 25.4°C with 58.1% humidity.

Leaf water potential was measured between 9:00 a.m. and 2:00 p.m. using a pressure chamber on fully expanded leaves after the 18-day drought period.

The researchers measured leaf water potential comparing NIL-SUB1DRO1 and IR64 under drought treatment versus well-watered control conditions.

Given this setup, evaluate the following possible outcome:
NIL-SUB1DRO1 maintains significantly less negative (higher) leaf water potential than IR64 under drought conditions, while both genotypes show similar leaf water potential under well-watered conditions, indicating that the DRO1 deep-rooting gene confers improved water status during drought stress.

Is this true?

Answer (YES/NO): YES